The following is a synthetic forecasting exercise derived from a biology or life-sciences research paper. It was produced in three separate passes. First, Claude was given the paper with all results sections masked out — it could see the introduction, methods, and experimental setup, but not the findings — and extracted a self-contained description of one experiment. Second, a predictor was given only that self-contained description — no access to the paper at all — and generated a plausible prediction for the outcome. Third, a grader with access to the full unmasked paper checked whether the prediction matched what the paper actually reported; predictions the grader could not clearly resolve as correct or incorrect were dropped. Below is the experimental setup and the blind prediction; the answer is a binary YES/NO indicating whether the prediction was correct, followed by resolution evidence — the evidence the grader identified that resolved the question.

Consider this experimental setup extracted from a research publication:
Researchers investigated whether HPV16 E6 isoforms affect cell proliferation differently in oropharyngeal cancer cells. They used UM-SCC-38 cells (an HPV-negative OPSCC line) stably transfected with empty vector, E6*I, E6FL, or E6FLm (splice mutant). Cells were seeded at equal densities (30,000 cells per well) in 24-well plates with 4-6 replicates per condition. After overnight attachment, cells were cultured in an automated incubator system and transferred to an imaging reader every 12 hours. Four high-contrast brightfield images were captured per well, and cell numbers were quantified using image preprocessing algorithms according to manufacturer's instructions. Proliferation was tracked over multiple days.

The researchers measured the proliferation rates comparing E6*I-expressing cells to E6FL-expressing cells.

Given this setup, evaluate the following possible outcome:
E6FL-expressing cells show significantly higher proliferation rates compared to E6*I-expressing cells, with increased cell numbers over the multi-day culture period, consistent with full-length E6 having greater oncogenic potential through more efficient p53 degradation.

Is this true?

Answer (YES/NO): NO